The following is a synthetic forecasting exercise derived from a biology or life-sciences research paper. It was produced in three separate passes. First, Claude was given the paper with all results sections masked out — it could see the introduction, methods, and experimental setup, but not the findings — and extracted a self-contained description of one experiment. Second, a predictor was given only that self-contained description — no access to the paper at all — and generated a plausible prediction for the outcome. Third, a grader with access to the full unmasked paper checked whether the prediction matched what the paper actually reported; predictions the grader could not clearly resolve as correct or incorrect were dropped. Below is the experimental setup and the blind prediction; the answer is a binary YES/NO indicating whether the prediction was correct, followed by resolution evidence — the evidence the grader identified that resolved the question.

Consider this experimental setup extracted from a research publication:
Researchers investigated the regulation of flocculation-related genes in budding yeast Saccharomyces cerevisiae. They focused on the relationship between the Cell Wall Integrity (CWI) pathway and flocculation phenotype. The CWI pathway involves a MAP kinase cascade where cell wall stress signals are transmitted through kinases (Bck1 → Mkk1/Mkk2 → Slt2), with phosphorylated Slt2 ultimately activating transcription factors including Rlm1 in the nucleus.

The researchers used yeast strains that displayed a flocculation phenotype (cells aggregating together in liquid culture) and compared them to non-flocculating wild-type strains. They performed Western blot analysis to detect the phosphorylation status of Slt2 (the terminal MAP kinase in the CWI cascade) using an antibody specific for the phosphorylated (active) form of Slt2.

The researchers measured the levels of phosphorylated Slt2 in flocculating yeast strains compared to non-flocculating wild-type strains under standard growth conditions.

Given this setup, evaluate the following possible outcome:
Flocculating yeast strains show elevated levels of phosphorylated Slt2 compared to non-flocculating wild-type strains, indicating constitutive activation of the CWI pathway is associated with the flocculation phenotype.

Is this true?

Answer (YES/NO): YES